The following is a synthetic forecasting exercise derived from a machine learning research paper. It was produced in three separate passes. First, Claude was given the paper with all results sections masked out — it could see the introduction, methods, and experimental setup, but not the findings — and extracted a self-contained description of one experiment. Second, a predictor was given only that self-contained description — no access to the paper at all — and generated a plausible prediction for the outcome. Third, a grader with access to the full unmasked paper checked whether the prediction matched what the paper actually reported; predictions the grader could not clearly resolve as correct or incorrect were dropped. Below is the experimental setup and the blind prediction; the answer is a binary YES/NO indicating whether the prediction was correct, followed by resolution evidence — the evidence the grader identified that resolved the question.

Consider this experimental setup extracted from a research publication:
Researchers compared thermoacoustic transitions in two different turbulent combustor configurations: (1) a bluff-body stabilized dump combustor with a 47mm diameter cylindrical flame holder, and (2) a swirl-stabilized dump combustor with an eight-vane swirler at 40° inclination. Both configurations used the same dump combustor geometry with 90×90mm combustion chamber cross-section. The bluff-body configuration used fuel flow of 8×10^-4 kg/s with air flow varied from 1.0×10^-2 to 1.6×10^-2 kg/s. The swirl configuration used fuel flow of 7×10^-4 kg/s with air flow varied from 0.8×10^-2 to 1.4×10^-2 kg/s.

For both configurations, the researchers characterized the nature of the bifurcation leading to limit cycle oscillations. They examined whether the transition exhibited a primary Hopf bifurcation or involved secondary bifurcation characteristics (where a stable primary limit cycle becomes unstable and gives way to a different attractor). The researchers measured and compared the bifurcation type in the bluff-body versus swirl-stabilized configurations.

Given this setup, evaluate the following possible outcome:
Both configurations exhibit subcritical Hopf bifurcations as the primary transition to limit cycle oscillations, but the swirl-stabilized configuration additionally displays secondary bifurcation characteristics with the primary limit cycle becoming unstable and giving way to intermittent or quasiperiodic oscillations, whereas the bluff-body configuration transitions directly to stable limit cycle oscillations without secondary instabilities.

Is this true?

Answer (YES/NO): NO